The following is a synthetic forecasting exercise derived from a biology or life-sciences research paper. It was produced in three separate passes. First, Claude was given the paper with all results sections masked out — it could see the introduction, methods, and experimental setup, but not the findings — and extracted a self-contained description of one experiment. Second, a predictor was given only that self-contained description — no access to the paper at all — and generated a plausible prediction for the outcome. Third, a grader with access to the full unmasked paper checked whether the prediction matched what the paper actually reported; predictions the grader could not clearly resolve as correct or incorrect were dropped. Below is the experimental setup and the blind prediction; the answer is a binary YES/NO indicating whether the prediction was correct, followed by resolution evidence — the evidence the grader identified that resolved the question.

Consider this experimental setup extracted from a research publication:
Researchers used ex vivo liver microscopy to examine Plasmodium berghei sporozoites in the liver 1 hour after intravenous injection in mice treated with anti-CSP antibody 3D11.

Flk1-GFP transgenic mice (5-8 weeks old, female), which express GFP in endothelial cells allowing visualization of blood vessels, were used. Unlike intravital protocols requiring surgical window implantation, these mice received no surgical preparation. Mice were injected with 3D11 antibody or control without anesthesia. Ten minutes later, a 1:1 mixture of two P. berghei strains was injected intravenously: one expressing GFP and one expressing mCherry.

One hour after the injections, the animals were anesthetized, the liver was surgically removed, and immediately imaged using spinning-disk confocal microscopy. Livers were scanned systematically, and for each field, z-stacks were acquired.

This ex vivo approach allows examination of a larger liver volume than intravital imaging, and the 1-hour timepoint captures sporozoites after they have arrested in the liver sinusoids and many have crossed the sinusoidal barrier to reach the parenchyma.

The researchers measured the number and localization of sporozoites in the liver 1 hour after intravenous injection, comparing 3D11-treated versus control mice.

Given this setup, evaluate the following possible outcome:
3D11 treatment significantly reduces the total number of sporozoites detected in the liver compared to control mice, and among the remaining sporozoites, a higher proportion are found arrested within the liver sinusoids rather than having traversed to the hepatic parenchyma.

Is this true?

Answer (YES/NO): NO